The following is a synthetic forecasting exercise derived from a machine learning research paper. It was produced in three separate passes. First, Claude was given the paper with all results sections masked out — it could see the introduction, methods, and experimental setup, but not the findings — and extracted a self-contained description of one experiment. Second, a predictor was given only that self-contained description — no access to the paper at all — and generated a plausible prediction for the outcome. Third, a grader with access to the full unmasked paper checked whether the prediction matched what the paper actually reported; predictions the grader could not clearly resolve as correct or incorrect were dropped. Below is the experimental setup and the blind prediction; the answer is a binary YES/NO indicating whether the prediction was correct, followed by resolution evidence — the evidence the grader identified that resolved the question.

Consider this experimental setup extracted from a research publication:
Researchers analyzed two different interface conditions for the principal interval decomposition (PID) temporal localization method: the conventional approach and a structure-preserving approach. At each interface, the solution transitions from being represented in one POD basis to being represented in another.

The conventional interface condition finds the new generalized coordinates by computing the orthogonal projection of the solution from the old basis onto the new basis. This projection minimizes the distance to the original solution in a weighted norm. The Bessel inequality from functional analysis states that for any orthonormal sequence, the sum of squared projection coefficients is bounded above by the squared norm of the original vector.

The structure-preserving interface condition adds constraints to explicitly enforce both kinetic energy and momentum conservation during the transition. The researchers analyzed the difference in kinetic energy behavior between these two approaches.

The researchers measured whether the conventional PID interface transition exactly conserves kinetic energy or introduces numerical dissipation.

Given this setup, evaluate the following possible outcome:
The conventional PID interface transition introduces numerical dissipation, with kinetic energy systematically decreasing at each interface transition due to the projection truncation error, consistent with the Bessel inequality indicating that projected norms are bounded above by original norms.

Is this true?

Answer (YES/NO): YES